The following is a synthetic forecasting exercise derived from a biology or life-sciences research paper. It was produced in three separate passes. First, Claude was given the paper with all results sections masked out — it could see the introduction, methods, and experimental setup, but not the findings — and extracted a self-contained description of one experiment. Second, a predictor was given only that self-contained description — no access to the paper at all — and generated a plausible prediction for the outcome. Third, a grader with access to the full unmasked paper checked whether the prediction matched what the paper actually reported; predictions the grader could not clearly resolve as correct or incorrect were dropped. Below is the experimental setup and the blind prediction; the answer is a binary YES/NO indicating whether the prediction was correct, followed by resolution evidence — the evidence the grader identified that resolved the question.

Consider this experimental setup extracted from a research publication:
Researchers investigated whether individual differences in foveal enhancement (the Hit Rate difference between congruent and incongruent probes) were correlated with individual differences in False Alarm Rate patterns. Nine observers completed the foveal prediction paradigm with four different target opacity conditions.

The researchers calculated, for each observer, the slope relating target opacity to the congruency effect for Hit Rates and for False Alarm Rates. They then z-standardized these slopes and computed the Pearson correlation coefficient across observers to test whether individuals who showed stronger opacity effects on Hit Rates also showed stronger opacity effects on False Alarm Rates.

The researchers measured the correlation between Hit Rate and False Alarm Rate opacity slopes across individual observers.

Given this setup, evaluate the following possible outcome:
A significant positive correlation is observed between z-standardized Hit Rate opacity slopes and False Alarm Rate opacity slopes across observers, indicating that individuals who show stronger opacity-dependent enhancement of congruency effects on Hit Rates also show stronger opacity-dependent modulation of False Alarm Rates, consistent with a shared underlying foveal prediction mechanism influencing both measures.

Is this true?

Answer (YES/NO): NO